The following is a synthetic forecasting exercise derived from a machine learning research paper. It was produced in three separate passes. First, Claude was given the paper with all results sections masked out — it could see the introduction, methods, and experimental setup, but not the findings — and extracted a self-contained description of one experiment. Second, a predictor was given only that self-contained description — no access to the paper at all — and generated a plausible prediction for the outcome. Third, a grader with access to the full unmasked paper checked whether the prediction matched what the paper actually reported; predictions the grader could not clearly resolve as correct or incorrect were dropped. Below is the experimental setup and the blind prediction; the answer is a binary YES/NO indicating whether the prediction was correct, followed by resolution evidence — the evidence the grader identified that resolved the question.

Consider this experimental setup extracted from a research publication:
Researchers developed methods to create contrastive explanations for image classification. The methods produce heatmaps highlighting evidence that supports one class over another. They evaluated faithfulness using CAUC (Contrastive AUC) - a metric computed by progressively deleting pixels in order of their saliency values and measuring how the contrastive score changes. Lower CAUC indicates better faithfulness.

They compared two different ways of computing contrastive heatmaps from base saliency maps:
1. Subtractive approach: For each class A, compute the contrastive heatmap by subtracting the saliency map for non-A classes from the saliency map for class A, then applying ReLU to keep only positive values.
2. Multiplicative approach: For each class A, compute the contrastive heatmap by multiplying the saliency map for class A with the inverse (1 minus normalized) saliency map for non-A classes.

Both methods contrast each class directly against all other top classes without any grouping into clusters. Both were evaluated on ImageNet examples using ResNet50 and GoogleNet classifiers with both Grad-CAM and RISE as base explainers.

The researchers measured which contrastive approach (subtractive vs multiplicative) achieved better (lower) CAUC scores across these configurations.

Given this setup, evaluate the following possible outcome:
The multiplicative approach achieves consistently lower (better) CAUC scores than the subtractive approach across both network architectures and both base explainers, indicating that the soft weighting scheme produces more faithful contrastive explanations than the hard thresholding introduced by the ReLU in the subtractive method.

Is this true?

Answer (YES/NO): NO